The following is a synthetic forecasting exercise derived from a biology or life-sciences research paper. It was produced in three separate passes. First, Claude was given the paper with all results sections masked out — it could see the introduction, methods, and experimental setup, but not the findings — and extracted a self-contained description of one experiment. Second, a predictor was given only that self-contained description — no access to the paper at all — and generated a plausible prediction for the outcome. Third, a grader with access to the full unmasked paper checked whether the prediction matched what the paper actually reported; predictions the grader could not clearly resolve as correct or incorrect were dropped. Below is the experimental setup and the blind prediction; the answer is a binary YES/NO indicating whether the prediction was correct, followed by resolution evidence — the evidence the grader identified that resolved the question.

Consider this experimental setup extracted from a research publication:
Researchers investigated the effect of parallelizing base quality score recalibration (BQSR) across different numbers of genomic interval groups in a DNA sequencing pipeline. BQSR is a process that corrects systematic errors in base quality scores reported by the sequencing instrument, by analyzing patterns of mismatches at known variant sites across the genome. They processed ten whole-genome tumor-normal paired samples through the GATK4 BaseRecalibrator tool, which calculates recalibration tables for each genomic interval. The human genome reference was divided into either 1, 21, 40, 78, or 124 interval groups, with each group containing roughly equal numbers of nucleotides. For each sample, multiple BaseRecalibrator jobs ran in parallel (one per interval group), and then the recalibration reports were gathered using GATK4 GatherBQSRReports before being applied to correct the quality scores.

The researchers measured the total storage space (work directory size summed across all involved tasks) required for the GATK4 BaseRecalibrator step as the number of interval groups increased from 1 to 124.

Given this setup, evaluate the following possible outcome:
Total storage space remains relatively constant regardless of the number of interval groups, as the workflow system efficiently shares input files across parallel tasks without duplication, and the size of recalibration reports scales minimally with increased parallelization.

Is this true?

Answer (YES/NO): NO